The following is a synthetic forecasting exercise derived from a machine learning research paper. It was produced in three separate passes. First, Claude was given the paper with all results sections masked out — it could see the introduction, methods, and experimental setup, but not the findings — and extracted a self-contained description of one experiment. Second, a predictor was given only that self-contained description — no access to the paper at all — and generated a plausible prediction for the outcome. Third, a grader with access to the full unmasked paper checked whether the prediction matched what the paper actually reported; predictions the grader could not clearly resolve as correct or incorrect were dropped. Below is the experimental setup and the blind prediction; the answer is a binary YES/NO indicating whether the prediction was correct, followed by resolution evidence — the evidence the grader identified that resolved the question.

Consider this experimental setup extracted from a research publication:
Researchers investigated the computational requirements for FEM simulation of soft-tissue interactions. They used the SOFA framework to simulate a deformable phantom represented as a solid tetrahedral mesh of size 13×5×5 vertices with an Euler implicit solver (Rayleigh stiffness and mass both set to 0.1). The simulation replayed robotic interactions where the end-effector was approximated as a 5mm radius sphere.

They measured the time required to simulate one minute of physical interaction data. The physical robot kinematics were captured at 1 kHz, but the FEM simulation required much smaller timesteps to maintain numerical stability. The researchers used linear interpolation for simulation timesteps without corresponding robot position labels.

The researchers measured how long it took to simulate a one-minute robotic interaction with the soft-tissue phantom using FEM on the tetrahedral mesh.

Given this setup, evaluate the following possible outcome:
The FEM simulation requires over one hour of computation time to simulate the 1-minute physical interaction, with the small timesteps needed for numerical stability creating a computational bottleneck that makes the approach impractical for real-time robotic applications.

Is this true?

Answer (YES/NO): YES